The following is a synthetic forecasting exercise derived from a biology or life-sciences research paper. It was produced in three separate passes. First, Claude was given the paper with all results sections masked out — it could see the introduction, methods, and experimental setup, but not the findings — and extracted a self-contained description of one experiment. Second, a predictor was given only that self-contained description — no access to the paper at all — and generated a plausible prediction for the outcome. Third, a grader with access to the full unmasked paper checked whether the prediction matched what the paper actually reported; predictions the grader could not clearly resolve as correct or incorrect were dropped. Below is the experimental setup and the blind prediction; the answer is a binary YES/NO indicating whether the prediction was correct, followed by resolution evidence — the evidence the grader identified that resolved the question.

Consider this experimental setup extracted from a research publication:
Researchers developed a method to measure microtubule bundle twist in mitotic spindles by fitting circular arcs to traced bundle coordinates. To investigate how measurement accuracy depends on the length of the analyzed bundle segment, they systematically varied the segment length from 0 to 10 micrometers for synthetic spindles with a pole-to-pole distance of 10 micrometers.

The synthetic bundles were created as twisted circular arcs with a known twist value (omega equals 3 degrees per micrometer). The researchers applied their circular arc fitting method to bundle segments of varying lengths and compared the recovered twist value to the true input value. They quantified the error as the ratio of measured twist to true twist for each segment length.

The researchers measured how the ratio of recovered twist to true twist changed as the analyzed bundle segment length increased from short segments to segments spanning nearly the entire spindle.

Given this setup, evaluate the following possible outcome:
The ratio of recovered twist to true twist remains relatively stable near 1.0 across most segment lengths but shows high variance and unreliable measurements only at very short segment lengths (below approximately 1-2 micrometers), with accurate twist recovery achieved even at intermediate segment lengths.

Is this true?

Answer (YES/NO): NO